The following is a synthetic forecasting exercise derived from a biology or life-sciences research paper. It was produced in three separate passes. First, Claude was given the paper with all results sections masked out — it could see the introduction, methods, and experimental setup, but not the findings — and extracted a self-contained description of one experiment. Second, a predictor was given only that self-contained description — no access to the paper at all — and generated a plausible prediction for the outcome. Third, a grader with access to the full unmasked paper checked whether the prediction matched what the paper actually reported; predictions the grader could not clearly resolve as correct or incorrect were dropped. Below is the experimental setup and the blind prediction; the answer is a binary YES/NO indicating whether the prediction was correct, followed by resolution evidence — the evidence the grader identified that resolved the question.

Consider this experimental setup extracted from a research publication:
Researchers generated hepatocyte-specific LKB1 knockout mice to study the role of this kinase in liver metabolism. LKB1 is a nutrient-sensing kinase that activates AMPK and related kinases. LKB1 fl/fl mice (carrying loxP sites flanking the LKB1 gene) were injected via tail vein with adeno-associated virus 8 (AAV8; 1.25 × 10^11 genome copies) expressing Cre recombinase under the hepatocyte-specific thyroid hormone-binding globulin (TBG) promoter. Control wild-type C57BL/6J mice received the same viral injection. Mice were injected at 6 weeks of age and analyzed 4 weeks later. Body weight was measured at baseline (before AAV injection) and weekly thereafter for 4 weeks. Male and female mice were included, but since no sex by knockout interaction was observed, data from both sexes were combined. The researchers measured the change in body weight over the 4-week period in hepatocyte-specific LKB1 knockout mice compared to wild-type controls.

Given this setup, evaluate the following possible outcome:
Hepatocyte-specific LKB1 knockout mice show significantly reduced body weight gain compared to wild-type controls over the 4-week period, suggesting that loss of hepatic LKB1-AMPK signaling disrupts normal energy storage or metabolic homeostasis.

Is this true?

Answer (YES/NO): NO